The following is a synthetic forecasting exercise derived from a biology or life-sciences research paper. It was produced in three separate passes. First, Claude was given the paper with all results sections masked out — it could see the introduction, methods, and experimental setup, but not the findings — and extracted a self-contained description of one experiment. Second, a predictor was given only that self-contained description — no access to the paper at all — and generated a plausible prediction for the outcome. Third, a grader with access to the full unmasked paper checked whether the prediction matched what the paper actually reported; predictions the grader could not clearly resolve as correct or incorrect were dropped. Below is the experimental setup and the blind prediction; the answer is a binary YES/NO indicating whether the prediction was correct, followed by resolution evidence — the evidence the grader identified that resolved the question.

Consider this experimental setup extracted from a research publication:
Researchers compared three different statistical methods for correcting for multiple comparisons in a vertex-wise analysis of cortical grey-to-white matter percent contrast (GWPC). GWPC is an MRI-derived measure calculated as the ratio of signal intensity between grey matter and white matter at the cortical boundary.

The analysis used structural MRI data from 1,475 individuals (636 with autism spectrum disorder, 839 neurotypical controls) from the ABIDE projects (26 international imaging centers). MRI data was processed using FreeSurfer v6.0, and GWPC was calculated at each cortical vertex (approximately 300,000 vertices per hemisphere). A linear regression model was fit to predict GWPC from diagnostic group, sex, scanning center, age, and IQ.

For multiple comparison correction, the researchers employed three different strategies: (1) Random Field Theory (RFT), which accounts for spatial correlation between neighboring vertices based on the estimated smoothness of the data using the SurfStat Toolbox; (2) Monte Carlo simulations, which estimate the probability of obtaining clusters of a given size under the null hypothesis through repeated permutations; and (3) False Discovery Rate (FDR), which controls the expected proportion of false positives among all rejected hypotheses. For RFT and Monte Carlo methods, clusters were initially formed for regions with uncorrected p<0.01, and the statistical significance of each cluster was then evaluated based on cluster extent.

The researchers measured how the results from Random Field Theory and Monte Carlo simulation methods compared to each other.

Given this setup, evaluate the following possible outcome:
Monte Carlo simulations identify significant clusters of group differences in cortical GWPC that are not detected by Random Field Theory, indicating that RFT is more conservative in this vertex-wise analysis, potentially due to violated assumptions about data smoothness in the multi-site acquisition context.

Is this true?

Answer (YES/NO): NO